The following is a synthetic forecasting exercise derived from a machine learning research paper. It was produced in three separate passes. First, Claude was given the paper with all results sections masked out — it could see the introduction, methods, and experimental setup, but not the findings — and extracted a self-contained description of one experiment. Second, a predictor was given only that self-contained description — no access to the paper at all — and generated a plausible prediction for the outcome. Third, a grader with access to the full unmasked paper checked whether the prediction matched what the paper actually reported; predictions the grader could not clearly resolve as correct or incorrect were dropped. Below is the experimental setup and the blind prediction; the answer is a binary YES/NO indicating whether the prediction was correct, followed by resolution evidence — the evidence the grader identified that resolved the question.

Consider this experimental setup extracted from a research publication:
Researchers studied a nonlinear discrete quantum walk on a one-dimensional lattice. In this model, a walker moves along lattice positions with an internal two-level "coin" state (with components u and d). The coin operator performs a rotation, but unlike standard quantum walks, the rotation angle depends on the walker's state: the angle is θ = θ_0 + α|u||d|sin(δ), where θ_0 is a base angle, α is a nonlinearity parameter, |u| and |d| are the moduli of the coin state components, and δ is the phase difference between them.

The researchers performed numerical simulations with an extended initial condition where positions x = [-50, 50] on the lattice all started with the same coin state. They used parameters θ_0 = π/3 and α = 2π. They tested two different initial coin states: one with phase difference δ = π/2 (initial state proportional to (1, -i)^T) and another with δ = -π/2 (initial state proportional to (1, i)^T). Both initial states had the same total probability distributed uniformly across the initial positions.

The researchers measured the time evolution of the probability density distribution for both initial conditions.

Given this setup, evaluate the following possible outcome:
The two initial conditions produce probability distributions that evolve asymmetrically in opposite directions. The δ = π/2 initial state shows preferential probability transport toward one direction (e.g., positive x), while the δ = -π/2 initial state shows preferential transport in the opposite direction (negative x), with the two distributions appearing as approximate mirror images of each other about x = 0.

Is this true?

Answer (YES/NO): NO